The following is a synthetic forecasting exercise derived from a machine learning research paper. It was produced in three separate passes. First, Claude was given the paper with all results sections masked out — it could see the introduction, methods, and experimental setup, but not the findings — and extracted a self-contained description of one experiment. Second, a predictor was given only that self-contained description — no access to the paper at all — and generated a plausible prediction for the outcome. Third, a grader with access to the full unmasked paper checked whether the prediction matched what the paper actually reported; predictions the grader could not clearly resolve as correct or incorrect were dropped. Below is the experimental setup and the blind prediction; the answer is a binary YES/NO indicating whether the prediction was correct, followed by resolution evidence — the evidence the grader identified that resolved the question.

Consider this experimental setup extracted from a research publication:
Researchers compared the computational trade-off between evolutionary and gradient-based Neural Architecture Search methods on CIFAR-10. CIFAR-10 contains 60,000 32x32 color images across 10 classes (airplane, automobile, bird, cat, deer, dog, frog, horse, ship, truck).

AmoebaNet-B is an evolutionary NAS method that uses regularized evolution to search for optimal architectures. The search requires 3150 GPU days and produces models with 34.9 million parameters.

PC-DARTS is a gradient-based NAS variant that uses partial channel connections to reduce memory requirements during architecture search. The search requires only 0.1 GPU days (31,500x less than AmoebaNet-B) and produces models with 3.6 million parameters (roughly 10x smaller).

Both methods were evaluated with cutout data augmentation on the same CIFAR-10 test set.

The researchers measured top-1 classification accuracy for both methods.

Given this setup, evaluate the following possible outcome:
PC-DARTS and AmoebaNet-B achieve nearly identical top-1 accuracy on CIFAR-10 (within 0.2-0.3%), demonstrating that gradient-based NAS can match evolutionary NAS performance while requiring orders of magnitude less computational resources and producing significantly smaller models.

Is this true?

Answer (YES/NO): NO